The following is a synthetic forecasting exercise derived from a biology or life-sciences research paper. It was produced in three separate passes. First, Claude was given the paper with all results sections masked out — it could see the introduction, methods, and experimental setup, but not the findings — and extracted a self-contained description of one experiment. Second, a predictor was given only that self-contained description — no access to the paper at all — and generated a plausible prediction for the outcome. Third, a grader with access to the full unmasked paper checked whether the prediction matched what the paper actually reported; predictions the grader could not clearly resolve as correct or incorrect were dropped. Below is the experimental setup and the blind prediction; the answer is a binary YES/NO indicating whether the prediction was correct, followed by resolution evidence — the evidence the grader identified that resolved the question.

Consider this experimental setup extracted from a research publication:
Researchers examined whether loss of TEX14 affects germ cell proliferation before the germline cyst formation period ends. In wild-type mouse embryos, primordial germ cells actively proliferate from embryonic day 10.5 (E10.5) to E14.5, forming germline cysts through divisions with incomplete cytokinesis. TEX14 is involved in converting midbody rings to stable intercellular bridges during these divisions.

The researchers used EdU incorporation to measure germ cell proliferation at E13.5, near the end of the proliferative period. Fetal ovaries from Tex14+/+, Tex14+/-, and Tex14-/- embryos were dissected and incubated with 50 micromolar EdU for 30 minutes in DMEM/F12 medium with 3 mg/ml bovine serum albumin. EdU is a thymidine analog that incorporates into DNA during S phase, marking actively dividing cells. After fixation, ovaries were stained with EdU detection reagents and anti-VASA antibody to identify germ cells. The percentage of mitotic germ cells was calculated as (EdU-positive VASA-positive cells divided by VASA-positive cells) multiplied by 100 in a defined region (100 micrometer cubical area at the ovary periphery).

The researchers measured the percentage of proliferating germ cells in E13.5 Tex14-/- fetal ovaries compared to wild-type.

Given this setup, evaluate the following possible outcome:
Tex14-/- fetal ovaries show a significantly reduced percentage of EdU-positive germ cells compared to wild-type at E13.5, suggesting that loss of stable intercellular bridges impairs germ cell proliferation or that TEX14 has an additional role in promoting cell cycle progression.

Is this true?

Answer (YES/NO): YES